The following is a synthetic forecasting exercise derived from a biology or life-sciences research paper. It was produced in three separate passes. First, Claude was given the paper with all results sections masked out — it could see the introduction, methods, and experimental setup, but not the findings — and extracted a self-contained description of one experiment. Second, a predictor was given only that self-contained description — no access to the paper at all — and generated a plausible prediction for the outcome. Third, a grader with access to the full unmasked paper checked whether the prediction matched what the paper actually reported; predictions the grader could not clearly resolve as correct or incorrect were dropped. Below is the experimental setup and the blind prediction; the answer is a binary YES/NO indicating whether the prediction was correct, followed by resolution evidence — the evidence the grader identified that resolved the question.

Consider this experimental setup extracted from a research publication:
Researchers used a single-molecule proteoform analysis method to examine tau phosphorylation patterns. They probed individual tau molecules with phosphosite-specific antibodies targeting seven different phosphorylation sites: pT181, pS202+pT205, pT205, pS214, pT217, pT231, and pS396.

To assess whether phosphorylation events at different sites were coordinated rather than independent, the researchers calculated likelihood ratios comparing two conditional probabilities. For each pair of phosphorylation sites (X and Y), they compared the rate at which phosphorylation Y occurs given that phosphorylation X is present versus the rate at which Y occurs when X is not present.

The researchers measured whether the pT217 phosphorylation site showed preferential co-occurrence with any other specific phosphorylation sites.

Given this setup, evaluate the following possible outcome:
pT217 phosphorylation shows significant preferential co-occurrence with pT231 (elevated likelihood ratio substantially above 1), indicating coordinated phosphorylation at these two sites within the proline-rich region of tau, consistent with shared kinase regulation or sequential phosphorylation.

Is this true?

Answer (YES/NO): NO